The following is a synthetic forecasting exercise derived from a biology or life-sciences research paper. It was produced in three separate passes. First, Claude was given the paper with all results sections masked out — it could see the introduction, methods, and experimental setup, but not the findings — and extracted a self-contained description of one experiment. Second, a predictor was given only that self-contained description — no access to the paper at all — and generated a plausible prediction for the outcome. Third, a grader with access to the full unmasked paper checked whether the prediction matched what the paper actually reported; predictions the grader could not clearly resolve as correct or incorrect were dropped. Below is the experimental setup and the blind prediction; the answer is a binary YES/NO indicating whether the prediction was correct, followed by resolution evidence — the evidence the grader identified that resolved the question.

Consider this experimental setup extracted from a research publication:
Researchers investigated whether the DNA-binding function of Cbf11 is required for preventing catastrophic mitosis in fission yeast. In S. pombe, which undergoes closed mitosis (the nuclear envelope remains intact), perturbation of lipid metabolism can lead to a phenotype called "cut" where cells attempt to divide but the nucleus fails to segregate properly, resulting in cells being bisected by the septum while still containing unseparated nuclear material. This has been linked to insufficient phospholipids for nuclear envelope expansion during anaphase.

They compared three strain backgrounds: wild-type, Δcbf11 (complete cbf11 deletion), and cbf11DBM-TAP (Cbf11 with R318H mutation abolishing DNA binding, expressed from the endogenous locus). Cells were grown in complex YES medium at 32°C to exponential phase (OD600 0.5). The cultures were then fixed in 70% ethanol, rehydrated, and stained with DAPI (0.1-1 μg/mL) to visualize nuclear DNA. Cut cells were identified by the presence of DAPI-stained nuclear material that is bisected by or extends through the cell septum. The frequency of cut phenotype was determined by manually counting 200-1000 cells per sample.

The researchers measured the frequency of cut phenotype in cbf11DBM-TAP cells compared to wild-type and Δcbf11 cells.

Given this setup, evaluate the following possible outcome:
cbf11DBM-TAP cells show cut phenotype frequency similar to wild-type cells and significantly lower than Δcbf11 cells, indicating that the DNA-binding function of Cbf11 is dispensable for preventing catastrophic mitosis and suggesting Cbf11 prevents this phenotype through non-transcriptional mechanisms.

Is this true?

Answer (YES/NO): NO